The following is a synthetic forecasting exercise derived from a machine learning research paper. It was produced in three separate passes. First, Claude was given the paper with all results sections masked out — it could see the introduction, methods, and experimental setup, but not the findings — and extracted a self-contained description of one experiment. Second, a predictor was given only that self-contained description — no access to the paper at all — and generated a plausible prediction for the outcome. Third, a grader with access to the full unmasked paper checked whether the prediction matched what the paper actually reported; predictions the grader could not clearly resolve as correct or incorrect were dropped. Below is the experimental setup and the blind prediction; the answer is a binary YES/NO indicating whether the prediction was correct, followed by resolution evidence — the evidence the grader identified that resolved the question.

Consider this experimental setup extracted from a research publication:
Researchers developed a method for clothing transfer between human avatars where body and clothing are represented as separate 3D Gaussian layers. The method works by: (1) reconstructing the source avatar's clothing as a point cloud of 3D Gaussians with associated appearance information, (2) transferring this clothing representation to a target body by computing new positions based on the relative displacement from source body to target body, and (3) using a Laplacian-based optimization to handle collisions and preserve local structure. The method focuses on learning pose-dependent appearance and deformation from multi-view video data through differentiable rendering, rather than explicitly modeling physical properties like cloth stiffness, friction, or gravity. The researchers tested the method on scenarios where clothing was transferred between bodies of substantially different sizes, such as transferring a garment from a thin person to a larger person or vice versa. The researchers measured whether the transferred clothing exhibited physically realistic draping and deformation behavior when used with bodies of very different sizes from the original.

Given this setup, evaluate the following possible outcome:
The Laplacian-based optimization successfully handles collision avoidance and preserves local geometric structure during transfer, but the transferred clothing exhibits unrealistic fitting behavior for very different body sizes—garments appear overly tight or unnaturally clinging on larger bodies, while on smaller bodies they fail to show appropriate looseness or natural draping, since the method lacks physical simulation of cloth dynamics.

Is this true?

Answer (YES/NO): NO